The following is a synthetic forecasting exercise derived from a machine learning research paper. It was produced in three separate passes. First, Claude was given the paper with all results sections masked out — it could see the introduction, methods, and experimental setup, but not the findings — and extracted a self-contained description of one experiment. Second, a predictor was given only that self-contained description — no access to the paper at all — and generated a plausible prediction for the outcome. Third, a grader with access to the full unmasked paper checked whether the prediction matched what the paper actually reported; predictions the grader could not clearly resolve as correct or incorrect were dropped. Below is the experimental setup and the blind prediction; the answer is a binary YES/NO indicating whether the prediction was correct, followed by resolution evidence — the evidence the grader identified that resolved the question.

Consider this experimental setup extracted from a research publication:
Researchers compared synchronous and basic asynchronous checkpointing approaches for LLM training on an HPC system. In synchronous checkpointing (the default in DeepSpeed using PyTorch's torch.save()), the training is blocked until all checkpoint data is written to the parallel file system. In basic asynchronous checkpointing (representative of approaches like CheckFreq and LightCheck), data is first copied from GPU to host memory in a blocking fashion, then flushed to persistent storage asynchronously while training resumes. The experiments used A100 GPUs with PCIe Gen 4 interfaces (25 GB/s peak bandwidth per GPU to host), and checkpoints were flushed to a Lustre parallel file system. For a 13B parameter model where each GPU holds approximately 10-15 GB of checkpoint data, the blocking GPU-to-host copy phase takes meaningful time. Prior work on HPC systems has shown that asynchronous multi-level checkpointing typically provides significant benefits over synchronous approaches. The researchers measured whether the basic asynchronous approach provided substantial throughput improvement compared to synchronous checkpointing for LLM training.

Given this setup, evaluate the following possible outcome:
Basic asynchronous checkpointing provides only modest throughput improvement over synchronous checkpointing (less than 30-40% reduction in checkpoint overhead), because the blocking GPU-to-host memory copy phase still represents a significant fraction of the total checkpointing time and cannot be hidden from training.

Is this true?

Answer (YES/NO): YES